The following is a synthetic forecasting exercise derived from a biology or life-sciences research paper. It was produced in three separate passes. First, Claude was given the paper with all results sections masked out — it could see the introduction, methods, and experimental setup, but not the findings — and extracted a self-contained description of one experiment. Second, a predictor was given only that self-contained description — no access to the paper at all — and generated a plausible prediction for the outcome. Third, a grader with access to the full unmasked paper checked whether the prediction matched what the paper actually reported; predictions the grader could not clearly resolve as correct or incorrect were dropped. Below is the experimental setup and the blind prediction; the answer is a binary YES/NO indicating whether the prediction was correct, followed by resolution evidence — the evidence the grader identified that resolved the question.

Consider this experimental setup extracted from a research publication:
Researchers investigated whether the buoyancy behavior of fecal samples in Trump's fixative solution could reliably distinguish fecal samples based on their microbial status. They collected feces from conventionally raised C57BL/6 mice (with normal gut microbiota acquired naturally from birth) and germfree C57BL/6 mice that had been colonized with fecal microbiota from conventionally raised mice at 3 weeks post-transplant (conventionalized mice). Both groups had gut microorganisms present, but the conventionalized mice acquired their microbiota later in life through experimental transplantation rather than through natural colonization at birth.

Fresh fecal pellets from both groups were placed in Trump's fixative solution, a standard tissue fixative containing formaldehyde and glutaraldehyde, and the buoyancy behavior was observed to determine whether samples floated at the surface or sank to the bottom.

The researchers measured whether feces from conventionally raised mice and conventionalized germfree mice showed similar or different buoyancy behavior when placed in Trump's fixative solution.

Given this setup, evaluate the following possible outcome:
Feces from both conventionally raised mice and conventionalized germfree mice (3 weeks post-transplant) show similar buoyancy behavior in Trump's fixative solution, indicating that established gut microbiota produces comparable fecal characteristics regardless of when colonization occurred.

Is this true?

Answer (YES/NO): YES